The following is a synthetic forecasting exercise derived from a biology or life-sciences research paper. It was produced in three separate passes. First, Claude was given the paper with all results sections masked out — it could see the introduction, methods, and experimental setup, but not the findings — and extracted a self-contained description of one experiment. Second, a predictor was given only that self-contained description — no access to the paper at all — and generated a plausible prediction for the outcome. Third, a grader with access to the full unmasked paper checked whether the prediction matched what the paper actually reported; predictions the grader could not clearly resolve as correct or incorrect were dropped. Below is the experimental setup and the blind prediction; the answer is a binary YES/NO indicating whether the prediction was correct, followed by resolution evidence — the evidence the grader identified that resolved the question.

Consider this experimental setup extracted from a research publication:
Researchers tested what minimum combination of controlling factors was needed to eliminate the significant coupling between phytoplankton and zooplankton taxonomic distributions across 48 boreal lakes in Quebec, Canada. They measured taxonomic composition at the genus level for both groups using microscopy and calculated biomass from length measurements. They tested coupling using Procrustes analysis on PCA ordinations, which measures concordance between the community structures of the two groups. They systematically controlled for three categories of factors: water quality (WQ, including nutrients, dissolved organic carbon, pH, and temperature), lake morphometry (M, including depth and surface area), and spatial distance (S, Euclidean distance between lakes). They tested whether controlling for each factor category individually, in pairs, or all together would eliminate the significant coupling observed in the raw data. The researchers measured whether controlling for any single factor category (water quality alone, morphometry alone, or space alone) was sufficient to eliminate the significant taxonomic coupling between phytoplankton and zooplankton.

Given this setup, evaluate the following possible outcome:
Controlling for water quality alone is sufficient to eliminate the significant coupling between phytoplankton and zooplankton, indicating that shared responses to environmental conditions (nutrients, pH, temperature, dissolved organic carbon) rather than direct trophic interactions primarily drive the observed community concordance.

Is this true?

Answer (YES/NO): NO